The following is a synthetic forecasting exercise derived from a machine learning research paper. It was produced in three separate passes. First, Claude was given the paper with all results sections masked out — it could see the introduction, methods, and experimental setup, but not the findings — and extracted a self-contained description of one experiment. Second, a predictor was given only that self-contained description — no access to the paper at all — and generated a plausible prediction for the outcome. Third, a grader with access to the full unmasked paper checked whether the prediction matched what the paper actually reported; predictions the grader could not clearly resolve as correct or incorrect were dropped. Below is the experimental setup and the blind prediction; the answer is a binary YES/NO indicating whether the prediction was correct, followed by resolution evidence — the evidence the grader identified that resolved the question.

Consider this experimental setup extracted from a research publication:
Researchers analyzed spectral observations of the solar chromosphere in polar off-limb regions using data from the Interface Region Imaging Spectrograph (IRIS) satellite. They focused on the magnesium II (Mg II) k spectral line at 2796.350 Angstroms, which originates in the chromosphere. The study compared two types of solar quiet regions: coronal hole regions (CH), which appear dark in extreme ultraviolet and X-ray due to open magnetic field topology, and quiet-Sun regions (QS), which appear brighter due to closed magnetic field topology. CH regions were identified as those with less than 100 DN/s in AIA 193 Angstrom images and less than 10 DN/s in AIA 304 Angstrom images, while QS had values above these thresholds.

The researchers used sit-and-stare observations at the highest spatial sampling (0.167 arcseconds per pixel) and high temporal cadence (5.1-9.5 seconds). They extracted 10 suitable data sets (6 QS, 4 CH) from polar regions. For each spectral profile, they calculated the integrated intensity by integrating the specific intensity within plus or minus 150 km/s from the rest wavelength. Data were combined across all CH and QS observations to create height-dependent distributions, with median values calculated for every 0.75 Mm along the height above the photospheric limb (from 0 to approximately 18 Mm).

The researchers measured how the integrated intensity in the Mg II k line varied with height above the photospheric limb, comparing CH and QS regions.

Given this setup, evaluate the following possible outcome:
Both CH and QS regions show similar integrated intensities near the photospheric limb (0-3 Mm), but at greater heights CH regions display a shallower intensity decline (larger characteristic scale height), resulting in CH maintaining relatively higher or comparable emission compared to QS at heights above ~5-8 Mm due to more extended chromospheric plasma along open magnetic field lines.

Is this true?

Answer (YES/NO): YES